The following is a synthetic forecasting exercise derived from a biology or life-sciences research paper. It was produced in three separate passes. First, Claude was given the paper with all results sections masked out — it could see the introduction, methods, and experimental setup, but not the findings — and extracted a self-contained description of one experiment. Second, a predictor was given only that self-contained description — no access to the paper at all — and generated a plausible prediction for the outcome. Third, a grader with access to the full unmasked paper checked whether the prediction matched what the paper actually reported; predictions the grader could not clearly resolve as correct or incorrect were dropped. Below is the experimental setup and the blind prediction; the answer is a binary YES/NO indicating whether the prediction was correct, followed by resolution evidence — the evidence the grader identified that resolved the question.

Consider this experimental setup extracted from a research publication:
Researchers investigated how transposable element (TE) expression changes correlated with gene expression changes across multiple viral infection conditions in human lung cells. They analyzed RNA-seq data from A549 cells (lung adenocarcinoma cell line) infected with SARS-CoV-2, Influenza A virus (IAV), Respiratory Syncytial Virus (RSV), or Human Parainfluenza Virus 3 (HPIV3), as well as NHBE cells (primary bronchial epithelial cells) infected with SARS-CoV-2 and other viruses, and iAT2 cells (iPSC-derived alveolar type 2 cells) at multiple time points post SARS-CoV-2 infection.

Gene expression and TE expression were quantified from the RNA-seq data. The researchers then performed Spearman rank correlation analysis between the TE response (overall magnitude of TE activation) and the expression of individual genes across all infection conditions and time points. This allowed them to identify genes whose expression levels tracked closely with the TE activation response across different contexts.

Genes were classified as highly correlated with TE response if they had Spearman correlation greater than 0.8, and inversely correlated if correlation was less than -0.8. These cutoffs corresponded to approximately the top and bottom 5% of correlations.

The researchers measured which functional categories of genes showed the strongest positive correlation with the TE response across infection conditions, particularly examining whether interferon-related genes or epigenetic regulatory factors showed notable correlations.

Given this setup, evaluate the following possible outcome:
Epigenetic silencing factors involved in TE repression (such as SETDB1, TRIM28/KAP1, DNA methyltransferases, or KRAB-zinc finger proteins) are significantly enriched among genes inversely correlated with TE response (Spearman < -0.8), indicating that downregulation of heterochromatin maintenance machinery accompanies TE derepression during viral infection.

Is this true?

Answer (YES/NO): NO